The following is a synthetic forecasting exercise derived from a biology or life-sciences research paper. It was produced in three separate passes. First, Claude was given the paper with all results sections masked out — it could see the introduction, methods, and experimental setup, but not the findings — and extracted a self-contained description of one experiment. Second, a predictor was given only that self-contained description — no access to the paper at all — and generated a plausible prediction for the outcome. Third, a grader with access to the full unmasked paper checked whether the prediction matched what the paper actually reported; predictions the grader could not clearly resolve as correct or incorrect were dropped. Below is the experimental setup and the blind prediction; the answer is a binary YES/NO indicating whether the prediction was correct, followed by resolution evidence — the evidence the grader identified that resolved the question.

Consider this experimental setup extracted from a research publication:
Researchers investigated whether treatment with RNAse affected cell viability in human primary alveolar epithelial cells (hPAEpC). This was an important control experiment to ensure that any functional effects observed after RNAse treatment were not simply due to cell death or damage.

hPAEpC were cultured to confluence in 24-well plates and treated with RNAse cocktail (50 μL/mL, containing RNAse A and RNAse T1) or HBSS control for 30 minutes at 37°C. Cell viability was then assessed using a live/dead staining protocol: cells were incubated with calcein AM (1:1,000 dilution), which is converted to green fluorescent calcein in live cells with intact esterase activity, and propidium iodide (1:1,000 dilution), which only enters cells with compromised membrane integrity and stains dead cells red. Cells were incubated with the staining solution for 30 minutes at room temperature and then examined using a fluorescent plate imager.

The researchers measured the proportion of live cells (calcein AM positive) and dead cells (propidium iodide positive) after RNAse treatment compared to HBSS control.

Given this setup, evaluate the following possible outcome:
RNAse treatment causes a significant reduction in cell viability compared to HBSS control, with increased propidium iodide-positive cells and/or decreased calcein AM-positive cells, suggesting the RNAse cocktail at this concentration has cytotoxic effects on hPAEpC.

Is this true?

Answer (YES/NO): NO